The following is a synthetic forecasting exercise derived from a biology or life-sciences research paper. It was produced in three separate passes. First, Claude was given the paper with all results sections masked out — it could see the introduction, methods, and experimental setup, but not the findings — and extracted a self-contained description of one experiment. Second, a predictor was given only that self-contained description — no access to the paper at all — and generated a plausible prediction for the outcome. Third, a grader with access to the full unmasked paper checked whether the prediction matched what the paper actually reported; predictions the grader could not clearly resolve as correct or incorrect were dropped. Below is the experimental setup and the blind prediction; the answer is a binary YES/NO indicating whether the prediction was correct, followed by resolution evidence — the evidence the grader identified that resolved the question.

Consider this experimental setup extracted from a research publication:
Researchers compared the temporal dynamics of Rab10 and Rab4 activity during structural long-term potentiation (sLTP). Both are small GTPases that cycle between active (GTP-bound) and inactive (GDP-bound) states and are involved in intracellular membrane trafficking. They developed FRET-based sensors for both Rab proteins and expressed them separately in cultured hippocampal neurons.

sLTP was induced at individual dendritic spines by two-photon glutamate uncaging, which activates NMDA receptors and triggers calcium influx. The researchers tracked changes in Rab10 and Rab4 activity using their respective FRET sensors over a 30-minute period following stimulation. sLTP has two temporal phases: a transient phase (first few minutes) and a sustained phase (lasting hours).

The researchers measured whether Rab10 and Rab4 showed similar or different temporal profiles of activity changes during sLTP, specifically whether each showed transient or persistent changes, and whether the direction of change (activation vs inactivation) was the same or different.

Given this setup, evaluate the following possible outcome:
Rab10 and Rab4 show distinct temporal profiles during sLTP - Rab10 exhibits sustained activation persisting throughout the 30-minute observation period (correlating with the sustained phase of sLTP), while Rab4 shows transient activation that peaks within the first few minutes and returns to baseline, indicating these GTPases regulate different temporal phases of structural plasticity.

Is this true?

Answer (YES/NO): NO